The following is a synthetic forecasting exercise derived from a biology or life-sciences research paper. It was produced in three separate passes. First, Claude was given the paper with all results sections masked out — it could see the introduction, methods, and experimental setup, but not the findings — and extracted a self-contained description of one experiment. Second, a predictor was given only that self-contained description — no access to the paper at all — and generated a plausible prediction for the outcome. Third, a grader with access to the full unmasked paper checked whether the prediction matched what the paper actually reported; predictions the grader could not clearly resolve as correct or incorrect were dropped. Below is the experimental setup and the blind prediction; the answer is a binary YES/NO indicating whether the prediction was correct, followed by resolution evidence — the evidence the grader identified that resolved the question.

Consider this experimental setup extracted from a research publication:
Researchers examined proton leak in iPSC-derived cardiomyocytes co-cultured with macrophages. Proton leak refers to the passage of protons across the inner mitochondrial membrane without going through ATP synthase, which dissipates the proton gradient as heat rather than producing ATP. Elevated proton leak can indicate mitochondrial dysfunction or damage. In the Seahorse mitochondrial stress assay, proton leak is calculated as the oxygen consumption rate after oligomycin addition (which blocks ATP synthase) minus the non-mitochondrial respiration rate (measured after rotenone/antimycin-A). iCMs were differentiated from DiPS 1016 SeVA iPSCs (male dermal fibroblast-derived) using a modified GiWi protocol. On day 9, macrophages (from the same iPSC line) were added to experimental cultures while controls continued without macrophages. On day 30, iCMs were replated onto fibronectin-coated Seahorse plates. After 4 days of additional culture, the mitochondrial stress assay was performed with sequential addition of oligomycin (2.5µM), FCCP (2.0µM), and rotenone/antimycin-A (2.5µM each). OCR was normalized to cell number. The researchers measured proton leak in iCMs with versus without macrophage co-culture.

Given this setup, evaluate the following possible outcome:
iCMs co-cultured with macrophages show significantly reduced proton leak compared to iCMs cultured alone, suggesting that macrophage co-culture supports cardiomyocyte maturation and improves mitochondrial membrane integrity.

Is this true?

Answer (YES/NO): NO